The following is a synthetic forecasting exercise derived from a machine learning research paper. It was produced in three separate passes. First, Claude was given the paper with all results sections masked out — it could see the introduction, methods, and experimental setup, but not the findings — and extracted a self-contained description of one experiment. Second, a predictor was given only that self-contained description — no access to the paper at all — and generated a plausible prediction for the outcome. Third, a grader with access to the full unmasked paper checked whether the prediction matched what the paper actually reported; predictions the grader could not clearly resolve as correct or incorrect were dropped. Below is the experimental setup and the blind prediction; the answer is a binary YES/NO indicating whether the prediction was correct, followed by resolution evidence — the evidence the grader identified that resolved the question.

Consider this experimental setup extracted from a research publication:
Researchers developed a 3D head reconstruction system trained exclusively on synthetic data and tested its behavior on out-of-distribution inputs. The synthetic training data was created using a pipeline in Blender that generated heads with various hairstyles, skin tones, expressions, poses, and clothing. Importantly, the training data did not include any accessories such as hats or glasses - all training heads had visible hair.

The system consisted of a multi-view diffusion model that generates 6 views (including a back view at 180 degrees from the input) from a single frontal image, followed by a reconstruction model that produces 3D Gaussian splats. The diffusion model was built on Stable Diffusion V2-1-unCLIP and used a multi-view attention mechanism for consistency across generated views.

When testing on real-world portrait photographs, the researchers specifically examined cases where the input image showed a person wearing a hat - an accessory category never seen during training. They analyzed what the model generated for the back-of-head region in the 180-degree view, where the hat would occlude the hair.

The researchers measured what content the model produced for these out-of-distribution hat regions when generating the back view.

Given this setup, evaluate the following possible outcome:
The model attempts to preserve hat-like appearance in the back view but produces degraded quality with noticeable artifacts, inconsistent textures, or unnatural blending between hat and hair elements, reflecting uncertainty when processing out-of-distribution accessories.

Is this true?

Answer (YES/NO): NO